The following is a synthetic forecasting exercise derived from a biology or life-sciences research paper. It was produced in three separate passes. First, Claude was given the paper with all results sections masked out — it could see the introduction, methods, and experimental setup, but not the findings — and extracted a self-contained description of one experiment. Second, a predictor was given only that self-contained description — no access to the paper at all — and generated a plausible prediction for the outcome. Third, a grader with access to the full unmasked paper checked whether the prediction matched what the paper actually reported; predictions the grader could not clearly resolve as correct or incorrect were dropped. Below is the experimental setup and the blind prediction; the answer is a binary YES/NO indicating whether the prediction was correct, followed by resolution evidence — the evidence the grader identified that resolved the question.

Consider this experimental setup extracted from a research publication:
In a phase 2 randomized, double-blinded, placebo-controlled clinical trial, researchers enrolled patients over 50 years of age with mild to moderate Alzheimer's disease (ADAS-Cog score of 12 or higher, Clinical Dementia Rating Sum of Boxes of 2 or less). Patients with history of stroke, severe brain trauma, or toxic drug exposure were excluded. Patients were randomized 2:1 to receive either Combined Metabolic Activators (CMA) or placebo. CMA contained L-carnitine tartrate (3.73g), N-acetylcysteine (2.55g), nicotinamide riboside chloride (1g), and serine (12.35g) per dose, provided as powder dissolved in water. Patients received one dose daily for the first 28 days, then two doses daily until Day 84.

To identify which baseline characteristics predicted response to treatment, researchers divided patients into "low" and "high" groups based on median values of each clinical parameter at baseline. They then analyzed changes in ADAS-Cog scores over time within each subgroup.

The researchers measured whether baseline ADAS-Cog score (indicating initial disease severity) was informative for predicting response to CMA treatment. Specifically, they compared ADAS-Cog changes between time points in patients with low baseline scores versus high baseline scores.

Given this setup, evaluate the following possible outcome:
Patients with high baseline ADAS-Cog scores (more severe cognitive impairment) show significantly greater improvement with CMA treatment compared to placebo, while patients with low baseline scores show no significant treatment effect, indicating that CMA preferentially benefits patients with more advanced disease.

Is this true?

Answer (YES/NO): YES